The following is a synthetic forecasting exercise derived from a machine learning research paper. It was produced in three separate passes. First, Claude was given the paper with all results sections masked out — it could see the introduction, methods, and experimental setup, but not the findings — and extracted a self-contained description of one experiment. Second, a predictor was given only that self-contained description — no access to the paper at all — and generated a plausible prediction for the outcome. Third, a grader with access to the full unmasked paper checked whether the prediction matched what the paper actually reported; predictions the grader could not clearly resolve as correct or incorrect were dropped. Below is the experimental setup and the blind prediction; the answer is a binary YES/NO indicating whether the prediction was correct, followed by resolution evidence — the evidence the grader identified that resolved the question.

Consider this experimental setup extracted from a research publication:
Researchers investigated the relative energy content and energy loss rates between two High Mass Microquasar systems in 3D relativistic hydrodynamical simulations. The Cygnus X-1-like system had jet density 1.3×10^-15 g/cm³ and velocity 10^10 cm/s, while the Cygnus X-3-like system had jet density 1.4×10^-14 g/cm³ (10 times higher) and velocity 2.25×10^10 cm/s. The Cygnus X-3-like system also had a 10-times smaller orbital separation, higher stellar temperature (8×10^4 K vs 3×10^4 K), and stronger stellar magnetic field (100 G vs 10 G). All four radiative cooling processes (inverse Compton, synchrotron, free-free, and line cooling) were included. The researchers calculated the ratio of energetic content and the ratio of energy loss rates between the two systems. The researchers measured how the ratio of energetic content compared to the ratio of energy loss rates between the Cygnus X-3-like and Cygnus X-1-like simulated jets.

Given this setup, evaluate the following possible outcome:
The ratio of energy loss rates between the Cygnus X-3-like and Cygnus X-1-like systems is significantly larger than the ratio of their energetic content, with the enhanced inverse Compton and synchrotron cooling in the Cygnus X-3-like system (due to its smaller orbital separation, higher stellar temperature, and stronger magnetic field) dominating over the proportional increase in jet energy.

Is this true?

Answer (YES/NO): NO